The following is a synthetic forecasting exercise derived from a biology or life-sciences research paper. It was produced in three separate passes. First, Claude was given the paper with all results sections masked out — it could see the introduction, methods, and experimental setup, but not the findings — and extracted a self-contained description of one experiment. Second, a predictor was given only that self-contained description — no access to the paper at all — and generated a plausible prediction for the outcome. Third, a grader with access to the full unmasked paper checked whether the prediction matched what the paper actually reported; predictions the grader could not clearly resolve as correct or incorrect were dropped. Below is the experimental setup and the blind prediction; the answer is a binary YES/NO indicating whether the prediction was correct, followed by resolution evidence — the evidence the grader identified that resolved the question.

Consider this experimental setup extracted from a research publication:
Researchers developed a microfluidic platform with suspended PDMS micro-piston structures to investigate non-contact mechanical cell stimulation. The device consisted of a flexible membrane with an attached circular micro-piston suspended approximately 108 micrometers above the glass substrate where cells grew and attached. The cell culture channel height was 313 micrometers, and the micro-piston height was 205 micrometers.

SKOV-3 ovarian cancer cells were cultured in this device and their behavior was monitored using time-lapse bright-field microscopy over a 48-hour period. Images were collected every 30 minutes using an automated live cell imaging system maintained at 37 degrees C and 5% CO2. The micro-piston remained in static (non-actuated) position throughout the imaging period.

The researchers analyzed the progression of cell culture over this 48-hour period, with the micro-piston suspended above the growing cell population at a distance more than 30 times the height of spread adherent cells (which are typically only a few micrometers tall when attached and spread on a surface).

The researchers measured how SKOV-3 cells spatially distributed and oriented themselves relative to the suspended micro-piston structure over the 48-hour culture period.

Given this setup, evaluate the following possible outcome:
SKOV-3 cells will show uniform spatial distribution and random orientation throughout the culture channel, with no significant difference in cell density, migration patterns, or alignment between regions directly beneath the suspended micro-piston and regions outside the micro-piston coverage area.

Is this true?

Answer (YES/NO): NO